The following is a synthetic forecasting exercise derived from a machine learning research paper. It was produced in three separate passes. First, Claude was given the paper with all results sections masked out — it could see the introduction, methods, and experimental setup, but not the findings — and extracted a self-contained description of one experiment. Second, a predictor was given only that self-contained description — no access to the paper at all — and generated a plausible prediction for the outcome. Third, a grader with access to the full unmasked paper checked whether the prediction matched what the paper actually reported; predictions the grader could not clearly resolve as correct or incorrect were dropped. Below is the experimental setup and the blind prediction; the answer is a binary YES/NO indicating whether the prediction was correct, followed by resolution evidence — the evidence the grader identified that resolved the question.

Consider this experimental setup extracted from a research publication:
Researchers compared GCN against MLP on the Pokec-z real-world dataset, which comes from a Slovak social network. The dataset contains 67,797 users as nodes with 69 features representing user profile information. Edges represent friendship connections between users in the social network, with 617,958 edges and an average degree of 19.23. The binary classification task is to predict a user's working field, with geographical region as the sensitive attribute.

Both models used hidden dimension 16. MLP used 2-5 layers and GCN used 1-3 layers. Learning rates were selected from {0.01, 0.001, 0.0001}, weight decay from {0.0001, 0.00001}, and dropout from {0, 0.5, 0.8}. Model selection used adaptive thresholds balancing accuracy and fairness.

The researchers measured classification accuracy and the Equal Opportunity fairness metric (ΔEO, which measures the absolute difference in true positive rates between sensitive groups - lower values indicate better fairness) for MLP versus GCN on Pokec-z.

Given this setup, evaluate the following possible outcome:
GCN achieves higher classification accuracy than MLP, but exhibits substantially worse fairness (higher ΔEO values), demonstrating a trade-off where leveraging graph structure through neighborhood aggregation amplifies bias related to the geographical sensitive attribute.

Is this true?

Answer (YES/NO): YES